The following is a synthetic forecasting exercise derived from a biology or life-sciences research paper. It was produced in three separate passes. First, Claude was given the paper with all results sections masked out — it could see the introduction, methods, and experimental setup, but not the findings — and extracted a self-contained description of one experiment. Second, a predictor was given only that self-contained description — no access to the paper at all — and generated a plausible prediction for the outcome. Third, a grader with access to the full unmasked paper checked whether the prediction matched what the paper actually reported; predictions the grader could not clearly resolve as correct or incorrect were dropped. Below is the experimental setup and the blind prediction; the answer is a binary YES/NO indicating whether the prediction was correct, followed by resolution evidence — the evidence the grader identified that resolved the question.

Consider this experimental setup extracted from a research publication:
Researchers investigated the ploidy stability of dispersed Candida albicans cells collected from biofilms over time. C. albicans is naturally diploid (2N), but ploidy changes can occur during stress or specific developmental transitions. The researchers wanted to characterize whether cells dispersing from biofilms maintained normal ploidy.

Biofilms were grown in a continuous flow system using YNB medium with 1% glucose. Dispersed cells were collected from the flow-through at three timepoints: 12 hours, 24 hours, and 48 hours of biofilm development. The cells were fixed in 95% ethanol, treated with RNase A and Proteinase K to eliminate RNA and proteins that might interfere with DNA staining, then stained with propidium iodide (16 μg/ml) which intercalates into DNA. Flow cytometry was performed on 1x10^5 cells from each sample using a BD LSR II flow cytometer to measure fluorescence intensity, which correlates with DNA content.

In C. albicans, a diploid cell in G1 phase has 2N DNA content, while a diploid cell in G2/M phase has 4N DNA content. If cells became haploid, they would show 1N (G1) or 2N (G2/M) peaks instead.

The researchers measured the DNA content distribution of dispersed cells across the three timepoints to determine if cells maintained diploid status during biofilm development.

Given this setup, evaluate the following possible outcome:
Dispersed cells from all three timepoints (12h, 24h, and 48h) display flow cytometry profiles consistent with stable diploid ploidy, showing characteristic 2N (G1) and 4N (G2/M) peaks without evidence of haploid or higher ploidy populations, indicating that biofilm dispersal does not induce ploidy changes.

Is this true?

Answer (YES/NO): YES